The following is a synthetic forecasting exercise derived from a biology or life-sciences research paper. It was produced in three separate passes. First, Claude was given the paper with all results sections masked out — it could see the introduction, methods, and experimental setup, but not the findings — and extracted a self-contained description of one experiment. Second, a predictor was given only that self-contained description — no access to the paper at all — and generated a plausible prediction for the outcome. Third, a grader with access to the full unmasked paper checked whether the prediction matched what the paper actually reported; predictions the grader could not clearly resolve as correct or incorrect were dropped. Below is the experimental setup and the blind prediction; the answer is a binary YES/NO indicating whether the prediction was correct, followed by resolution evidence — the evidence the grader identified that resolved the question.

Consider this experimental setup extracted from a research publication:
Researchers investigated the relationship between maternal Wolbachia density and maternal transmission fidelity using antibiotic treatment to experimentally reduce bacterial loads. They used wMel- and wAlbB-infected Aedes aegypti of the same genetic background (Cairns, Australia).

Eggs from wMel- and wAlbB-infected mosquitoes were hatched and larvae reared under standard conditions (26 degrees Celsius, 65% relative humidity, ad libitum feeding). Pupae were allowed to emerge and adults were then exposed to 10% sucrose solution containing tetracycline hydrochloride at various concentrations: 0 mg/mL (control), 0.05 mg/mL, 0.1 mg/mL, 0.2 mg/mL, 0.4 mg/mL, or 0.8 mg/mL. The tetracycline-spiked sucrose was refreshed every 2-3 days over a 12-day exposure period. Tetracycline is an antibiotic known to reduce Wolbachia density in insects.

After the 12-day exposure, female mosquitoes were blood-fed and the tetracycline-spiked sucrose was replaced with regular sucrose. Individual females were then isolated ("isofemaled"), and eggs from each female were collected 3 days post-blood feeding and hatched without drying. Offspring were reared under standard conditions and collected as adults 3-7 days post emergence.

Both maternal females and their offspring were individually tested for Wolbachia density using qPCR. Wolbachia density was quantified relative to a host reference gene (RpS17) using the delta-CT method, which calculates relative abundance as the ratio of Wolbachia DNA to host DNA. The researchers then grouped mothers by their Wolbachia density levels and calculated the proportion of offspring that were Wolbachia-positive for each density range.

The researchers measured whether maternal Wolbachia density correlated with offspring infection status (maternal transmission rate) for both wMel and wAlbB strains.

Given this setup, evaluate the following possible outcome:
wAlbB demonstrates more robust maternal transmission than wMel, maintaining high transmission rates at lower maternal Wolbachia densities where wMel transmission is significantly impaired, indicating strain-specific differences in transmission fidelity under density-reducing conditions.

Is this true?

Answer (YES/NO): NO